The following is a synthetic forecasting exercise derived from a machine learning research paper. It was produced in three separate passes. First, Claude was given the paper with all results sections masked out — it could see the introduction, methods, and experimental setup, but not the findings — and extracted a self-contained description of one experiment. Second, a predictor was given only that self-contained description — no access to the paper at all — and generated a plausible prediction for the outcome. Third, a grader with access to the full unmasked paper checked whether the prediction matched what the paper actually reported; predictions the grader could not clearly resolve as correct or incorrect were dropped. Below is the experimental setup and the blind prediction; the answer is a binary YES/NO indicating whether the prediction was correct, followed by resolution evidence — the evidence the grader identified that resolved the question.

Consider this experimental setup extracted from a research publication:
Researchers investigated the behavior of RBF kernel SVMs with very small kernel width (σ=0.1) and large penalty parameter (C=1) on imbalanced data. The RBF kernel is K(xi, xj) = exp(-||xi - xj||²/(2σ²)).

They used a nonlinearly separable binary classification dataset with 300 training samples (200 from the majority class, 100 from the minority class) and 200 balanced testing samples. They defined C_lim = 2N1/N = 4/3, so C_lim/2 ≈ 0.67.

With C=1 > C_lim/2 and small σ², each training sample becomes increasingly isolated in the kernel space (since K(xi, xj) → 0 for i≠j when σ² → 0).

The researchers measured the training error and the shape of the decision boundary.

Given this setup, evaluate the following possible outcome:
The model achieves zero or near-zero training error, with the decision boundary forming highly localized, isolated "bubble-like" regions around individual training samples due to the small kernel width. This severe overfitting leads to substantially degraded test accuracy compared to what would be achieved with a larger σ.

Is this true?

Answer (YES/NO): NO